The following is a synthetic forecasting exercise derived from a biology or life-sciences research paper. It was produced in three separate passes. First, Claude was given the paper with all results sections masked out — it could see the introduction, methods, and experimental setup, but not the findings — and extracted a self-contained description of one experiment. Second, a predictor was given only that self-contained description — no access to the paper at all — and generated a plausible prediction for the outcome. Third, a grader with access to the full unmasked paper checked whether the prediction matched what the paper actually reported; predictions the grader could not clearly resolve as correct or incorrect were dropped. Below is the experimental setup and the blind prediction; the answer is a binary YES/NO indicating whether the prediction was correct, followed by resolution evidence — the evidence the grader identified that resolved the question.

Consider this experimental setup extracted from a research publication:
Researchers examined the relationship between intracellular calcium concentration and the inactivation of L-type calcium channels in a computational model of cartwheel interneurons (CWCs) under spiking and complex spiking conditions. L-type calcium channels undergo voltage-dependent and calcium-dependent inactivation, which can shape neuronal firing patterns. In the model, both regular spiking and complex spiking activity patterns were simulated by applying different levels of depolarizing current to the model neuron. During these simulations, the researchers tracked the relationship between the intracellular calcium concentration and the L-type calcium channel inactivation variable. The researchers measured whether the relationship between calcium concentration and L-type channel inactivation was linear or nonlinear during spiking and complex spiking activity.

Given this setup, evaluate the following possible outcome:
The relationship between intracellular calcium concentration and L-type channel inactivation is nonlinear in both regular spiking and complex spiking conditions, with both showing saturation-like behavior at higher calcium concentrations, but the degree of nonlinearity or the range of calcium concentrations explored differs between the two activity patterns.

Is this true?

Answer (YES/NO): NO